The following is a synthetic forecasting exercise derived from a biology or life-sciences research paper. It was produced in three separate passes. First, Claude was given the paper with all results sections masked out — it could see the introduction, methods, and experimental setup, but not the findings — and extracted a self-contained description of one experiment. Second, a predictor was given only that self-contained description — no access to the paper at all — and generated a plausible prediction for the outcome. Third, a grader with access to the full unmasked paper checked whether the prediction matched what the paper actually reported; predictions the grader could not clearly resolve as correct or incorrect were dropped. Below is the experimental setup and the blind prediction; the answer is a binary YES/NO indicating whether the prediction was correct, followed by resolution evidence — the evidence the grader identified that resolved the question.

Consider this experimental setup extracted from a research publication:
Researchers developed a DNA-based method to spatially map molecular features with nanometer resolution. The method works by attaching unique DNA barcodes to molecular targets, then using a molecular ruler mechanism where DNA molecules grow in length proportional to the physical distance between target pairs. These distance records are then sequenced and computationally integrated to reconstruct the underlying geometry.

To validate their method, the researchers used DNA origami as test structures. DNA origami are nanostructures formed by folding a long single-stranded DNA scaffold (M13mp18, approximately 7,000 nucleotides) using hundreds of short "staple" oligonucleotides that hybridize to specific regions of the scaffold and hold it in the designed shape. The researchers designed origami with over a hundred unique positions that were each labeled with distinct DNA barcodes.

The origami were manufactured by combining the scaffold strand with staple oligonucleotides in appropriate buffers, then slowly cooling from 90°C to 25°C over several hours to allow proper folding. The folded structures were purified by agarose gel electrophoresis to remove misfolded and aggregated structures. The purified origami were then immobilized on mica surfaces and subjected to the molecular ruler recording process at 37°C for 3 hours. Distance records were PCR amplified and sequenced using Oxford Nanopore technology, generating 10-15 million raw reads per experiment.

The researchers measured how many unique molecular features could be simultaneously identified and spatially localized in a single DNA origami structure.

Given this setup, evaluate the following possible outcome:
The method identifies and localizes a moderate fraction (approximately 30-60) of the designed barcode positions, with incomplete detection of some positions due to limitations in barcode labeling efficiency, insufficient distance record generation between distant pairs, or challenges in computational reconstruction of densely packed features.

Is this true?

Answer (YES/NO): NO